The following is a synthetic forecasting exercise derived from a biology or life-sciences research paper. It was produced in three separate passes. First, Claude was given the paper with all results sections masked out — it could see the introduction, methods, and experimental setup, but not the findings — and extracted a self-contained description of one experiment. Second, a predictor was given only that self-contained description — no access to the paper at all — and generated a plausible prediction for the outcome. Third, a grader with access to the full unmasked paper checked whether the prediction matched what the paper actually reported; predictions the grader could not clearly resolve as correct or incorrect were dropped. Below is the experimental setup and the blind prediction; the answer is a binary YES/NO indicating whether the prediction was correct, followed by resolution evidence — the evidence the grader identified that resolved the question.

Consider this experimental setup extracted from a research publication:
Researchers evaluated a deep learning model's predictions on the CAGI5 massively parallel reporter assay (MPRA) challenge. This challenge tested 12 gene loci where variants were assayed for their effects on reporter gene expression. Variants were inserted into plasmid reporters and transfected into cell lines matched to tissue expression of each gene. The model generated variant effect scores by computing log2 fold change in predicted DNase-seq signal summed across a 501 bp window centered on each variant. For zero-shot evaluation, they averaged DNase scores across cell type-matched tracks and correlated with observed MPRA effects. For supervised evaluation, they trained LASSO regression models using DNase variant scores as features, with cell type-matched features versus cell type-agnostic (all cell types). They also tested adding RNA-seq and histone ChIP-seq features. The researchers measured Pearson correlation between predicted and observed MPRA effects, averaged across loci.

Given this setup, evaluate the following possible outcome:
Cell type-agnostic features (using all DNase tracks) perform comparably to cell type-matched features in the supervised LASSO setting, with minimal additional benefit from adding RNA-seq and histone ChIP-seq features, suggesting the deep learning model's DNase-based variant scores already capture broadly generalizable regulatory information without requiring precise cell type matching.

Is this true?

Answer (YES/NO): NO